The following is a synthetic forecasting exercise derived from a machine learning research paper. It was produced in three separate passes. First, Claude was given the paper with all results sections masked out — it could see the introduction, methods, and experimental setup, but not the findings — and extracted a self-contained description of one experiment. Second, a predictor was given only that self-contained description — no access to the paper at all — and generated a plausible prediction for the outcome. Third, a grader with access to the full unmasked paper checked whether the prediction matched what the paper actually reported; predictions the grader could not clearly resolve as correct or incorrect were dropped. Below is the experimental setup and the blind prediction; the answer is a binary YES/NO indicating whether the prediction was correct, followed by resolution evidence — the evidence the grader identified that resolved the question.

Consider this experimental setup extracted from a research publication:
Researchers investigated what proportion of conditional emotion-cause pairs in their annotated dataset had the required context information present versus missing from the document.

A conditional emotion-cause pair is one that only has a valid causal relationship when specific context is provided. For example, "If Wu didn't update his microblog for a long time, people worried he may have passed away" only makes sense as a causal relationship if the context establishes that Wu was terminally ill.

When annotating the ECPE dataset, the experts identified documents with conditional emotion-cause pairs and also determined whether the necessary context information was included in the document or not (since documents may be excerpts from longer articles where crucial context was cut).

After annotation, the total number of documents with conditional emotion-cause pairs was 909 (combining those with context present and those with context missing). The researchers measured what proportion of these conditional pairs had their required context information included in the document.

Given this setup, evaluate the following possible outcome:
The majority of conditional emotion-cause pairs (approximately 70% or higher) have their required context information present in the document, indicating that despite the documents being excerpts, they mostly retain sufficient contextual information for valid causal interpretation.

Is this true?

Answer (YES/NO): YES